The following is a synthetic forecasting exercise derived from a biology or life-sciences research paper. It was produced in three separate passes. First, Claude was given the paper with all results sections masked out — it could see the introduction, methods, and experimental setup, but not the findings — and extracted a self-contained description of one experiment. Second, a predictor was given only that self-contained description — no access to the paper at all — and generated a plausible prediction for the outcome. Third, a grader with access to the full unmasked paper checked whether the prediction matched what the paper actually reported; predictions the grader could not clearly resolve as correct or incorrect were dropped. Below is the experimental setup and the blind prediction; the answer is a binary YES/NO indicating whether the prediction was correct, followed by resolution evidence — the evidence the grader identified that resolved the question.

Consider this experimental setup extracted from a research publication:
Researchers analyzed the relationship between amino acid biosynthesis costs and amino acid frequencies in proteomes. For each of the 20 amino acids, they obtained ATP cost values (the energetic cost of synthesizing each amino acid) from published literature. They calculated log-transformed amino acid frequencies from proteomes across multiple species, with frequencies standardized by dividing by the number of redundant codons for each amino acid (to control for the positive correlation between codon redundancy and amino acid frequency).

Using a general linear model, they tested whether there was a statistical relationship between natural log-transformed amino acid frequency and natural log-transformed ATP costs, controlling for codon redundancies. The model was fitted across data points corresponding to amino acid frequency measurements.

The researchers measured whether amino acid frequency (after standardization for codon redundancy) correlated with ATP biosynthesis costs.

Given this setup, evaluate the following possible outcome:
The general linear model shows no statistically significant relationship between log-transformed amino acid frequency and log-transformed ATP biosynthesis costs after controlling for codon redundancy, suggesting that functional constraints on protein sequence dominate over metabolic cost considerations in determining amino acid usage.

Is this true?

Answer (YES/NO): YES